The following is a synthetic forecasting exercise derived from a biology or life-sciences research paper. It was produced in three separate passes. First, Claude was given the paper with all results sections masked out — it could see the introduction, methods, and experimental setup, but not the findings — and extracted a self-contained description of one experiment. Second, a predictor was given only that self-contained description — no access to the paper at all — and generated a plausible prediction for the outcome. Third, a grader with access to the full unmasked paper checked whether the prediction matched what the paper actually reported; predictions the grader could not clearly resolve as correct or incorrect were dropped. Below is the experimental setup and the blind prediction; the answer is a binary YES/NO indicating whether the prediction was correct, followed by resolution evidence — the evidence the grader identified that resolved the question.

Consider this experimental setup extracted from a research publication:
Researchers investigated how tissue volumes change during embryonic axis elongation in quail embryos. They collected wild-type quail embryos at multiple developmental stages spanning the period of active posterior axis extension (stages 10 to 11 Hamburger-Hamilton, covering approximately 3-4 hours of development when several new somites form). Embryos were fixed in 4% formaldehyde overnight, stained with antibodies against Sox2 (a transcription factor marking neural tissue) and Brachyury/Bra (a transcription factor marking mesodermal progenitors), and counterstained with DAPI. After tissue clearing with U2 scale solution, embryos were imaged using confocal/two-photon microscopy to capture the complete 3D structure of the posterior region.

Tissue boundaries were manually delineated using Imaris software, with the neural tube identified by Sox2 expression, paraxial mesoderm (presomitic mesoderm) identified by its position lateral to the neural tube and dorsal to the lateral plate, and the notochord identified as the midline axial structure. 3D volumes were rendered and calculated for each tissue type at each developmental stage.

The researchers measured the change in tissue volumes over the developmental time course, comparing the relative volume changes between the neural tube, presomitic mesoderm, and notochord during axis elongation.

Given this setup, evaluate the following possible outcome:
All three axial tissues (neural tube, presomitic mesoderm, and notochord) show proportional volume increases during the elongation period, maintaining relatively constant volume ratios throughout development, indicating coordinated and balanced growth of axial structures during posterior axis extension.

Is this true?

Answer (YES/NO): NO